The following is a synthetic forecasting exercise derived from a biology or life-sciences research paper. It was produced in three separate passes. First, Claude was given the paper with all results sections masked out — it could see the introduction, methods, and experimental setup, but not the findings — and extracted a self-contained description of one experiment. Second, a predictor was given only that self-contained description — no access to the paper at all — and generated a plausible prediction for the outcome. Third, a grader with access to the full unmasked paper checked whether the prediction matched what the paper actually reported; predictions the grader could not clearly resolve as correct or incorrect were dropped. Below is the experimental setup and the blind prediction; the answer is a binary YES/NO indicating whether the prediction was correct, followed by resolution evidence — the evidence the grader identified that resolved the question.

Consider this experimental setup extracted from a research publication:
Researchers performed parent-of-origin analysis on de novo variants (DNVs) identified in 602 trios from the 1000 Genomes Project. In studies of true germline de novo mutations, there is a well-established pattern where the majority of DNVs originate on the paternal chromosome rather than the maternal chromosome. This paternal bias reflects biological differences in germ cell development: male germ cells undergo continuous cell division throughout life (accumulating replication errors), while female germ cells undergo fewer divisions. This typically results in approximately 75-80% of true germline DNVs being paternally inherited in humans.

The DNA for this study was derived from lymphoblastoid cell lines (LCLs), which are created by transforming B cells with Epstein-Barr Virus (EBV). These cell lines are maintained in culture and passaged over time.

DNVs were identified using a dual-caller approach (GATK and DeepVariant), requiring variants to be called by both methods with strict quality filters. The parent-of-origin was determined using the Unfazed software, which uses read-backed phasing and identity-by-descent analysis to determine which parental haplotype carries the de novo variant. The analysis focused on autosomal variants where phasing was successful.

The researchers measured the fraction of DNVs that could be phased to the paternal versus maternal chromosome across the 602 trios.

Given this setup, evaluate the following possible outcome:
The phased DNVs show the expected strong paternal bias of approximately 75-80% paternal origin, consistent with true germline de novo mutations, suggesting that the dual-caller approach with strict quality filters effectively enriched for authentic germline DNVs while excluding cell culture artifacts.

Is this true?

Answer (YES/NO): NO